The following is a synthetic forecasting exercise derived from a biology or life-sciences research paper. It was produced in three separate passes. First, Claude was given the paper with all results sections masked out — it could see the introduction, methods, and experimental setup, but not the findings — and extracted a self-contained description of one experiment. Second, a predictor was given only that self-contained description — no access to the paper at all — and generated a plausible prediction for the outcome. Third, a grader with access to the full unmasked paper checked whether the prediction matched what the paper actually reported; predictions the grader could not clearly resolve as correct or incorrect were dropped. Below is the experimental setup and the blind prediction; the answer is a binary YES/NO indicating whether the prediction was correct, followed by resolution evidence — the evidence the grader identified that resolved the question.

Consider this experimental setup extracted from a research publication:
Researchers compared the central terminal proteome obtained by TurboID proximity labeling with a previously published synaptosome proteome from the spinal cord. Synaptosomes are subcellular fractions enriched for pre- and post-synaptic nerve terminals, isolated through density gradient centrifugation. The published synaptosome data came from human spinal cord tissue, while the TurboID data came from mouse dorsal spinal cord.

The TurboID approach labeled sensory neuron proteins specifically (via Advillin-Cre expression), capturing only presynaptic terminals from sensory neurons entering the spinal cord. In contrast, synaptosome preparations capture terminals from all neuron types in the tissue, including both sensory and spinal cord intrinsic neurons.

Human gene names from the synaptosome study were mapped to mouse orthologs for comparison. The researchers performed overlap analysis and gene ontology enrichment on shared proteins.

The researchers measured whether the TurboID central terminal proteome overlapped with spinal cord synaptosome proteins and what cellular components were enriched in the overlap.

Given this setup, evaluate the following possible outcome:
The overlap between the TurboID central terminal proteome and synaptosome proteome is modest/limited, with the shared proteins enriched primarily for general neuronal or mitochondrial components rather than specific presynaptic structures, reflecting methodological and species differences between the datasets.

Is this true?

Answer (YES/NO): NO